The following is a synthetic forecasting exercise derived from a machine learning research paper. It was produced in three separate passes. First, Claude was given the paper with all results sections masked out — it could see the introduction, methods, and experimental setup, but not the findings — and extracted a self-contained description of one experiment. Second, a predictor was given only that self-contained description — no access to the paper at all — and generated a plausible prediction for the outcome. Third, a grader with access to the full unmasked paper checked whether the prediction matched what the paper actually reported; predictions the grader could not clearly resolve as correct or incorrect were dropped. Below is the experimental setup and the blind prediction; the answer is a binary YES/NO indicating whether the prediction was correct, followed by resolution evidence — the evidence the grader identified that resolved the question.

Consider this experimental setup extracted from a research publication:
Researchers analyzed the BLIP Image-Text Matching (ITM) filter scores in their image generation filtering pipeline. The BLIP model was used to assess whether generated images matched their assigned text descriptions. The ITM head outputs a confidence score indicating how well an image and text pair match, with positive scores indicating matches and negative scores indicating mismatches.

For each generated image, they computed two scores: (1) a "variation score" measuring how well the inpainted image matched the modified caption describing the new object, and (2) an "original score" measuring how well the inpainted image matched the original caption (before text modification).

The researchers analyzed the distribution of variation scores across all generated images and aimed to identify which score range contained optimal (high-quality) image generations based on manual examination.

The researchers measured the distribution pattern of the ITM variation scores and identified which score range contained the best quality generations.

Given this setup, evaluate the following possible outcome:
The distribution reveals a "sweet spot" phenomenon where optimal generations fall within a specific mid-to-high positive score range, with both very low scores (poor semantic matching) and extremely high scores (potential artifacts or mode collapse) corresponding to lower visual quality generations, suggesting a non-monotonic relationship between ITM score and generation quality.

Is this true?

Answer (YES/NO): NO